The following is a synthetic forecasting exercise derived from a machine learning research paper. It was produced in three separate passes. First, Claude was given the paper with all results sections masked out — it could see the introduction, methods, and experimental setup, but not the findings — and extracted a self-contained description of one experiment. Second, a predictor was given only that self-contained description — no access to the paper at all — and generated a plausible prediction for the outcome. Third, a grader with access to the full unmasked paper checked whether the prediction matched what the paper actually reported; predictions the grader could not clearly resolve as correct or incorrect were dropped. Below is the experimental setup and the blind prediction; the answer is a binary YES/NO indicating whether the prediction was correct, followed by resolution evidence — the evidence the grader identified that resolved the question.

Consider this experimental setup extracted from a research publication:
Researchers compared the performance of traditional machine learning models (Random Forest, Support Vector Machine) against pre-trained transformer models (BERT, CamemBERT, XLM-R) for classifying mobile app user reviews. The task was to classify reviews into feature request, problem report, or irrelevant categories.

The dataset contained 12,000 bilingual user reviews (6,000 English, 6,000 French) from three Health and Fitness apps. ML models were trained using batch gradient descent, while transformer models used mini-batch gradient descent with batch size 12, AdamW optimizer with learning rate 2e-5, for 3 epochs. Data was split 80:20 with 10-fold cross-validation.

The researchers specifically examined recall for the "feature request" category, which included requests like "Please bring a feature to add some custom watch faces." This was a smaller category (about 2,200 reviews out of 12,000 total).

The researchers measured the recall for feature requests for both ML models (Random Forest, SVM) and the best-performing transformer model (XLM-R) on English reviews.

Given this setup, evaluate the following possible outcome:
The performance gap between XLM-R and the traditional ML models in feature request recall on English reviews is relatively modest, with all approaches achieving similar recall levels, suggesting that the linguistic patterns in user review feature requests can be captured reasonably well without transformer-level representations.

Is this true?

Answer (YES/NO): NO